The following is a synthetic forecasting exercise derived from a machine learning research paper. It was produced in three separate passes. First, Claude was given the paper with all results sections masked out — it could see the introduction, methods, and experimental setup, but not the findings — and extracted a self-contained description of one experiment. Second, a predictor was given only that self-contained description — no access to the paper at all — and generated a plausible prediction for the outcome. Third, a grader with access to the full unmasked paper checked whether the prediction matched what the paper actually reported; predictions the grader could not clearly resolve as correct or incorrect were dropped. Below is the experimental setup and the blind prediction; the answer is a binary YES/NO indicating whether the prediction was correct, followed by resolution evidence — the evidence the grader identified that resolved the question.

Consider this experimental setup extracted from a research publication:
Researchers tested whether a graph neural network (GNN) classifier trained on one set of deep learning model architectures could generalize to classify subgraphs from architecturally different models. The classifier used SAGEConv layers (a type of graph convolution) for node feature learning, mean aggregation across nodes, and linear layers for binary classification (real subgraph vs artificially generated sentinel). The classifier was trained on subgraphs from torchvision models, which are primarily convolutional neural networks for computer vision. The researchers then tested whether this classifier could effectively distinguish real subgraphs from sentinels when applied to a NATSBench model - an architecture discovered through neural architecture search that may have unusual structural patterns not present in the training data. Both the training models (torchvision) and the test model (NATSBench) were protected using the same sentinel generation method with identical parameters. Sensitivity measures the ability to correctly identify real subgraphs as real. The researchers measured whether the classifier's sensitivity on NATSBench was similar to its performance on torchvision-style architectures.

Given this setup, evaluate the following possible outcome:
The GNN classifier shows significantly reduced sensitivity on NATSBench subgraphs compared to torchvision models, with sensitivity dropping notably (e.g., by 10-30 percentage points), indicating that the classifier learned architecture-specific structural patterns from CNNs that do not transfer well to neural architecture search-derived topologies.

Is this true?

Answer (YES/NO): YES